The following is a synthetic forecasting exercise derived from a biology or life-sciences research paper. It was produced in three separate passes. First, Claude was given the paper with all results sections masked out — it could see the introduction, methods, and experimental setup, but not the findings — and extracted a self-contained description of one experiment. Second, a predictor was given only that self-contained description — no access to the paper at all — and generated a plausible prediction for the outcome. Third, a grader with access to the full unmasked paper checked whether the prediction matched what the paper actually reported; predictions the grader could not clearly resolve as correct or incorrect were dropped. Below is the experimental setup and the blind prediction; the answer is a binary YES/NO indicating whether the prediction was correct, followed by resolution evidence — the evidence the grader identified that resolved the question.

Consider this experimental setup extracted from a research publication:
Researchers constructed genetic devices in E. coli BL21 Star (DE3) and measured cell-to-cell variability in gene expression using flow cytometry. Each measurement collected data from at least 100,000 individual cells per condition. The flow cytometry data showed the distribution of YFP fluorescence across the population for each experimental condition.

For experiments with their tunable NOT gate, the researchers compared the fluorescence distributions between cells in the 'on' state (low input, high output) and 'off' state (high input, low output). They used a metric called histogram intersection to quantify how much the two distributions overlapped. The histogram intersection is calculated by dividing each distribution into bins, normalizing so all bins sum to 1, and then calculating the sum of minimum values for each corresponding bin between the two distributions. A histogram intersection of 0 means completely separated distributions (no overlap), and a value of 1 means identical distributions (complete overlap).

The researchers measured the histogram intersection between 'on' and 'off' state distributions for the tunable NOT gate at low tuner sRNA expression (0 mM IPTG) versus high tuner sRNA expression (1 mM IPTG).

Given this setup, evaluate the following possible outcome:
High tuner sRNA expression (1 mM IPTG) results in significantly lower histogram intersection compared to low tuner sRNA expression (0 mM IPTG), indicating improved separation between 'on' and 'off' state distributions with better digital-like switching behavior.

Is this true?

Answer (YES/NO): NO